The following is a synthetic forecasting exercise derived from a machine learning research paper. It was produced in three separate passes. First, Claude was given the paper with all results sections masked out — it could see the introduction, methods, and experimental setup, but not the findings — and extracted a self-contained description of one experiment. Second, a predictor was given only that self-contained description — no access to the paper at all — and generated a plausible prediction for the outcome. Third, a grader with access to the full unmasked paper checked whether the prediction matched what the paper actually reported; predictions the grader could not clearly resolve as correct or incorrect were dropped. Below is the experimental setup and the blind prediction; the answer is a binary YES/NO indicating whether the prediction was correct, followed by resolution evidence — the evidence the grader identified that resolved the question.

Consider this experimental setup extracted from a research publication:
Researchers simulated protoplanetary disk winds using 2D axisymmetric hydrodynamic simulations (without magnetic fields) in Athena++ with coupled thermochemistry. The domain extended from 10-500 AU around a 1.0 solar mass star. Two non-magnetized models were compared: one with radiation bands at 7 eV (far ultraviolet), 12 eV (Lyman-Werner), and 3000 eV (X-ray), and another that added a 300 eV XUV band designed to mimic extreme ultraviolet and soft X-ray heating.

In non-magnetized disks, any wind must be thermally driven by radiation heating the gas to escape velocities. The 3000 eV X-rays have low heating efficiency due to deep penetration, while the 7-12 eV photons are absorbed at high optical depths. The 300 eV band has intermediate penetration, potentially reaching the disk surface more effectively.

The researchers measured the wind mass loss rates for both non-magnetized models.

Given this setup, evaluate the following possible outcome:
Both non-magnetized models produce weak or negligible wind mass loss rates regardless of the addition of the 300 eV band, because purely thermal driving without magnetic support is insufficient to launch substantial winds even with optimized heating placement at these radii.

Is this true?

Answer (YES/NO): NO